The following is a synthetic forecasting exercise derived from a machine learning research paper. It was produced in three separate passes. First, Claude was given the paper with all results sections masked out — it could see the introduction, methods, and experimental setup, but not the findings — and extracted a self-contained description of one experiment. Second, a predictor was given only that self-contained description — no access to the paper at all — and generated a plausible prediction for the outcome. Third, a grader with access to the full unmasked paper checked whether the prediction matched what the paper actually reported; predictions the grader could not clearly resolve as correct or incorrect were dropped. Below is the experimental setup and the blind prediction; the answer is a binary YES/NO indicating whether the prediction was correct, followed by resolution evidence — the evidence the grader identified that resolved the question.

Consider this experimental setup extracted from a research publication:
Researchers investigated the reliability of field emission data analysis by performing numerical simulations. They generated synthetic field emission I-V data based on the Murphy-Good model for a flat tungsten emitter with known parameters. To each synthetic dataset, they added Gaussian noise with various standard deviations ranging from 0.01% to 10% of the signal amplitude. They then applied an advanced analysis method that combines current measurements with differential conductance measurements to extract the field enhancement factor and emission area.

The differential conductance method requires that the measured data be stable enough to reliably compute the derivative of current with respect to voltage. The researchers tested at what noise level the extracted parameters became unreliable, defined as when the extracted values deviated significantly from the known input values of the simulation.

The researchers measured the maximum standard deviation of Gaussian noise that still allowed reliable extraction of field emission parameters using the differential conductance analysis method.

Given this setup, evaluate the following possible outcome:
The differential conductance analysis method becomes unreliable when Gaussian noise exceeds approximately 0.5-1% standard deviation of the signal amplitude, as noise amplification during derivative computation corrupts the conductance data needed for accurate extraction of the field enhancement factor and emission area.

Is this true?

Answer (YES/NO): NO